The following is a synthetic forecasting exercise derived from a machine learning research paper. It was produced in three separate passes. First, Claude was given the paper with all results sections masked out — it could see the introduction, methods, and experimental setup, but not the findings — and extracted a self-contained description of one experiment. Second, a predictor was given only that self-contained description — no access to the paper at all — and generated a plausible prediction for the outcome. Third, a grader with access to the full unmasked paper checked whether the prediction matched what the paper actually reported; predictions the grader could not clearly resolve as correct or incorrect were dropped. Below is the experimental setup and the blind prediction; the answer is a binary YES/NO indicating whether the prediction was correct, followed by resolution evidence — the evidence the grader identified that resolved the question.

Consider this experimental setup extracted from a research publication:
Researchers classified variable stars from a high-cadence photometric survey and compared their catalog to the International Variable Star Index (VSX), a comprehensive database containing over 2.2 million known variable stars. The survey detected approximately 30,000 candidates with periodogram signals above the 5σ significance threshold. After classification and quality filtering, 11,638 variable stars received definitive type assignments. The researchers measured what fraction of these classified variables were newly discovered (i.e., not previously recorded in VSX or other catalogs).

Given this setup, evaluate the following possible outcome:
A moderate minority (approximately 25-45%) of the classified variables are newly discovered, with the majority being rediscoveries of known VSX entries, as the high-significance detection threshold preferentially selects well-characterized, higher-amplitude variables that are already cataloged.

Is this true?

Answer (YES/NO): NO